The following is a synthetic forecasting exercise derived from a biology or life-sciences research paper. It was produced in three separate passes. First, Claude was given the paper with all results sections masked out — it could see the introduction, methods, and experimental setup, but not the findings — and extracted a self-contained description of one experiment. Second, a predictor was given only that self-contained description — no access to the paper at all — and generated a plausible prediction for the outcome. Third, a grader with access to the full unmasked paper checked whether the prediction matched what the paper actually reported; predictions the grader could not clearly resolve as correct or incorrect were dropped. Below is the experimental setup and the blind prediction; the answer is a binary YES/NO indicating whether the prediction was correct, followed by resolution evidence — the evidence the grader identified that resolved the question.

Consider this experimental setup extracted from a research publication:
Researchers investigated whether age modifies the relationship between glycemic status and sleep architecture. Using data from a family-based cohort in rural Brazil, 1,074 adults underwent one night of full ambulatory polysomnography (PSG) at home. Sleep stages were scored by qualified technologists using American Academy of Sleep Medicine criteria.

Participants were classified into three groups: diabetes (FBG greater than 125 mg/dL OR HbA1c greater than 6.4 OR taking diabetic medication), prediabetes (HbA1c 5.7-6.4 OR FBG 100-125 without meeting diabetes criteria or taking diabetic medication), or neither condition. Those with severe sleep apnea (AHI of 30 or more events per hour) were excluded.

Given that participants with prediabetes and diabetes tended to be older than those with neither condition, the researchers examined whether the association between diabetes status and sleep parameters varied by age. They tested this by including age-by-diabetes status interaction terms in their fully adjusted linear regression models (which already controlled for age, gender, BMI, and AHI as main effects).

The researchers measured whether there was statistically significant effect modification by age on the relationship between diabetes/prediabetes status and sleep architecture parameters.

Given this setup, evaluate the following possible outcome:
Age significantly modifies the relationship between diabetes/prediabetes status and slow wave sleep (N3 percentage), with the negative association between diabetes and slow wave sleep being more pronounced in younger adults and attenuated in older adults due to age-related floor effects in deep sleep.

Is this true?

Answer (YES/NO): NO